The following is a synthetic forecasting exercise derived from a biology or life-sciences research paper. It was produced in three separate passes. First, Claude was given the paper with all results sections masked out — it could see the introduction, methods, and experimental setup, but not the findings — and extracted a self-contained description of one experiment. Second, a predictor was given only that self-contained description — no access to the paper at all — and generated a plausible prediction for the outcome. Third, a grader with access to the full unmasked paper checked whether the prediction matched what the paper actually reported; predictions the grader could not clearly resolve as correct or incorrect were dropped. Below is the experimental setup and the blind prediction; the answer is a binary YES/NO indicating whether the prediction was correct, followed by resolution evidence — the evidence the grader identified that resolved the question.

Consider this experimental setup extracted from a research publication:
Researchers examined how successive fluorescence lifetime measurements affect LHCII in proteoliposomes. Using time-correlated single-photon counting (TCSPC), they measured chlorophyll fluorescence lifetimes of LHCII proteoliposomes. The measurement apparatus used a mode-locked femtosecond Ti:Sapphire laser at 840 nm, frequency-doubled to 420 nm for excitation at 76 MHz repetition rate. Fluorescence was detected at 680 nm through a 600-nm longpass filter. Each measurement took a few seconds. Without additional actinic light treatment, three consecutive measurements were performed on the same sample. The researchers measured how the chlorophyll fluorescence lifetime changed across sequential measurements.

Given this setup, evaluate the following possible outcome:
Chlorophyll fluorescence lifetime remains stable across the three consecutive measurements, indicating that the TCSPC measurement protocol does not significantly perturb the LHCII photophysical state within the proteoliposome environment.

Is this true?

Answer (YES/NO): NO